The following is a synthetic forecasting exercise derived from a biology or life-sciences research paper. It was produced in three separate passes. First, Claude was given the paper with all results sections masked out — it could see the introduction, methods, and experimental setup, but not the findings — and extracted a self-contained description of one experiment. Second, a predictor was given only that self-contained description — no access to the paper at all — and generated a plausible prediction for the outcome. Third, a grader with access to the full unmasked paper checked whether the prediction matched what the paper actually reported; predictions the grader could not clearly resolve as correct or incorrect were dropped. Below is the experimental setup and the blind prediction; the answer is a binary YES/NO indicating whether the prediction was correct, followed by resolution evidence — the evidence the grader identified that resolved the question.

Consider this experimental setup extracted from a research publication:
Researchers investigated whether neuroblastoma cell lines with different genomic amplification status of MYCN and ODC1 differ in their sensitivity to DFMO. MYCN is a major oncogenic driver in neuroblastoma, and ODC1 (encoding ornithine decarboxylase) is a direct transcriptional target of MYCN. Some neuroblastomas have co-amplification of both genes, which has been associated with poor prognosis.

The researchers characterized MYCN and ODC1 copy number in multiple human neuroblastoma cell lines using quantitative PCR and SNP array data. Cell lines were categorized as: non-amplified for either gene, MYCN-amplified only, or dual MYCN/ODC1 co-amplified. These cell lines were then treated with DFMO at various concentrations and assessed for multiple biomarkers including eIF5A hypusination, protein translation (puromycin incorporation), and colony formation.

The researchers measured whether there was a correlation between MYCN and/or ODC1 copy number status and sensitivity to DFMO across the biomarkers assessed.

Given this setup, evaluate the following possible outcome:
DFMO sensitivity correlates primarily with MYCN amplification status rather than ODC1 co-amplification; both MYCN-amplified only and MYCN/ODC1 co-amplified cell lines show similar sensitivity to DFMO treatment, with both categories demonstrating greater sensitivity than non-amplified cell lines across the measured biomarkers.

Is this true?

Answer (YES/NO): NO